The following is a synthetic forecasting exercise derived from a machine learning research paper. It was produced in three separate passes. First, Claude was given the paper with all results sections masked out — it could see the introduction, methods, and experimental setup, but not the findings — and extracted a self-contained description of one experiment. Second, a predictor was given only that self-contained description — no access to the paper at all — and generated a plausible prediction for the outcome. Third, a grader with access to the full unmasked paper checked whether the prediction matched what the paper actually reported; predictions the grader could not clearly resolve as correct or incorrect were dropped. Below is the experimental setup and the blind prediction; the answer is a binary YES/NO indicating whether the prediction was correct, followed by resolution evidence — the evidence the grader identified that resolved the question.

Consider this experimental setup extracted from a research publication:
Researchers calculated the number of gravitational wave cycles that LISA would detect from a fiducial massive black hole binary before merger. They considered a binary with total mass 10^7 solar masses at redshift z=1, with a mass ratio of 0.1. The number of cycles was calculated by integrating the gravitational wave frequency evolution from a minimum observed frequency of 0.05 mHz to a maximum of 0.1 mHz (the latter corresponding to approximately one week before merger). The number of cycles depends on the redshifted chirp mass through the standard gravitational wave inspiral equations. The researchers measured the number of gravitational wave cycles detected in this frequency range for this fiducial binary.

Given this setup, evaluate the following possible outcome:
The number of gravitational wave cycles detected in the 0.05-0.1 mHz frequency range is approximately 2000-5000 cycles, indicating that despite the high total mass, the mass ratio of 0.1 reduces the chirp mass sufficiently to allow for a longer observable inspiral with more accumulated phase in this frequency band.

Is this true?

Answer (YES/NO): NO